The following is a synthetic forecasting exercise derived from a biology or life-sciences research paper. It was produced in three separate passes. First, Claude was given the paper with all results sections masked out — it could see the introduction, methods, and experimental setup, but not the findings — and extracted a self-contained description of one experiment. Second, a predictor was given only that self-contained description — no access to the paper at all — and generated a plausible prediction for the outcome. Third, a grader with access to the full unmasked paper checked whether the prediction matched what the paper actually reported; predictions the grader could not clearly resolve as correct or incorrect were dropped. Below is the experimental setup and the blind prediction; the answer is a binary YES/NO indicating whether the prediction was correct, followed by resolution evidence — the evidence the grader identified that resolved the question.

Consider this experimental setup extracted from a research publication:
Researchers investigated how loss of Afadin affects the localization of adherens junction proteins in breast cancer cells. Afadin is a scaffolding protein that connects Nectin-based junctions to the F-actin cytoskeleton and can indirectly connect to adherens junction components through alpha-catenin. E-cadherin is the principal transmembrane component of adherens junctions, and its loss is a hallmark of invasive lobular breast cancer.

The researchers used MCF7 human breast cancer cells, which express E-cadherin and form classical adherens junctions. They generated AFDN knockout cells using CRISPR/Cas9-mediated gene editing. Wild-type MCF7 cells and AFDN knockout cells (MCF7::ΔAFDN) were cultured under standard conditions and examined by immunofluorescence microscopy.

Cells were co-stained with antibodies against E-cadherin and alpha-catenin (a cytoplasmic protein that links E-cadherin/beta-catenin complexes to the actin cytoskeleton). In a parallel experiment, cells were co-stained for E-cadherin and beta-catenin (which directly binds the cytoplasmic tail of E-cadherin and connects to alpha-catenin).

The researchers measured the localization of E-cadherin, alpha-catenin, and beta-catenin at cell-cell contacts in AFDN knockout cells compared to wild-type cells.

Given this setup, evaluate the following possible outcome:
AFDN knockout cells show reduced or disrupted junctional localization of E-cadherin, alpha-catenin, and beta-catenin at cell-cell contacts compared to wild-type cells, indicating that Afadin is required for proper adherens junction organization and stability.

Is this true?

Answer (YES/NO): NO